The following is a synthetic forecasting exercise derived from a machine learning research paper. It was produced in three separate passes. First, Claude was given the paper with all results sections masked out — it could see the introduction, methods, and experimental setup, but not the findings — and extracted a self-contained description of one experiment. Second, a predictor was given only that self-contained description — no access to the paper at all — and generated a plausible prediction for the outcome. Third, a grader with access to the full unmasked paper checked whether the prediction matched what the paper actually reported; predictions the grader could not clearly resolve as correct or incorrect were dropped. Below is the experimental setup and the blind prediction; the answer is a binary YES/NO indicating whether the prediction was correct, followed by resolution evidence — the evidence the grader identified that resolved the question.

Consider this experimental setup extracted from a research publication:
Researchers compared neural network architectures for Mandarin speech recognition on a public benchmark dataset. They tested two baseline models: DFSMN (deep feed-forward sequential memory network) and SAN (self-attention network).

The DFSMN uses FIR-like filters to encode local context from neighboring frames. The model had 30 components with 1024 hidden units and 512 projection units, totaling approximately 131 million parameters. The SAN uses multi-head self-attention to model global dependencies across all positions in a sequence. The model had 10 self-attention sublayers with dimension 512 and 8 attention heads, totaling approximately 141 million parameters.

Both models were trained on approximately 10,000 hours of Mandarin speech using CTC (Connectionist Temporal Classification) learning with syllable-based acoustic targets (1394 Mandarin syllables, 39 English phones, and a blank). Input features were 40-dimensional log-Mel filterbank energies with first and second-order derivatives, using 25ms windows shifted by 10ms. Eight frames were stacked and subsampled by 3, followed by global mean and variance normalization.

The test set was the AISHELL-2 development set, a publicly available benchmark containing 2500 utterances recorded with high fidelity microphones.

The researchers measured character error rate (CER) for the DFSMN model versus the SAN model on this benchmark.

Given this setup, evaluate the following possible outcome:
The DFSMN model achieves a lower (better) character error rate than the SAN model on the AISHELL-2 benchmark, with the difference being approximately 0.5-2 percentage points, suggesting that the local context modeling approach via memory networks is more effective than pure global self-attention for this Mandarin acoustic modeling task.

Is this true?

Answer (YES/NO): NO